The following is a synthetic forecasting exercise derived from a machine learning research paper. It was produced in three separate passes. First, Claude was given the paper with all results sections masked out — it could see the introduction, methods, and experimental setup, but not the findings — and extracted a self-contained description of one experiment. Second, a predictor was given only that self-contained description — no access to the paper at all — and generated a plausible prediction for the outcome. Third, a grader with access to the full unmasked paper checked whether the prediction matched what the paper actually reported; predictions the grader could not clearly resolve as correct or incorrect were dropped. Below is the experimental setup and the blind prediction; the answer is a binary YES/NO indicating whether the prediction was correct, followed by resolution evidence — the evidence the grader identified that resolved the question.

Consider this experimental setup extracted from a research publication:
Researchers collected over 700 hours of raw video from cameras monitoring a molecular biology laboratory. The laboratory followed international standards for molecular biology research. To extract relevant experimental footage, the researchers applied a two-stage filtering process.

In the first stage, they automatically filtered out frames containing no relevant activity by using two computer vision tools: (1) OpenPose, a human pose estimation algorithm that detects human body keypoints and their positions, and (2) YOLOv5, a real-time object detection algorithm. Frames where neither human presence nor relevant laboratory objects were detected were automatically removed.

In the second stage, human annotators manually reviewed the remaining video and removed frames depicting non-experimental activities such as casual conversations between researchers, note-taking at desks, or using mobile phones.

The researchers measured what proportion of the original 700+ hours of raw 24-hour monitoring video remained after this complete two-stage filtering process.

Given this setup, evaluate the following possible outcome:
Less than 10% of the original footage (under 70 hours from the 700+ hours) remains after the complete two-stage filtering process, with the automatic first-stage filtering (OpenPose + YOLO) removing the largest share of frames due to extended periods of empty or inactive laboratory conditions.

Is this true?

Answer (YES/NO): NO